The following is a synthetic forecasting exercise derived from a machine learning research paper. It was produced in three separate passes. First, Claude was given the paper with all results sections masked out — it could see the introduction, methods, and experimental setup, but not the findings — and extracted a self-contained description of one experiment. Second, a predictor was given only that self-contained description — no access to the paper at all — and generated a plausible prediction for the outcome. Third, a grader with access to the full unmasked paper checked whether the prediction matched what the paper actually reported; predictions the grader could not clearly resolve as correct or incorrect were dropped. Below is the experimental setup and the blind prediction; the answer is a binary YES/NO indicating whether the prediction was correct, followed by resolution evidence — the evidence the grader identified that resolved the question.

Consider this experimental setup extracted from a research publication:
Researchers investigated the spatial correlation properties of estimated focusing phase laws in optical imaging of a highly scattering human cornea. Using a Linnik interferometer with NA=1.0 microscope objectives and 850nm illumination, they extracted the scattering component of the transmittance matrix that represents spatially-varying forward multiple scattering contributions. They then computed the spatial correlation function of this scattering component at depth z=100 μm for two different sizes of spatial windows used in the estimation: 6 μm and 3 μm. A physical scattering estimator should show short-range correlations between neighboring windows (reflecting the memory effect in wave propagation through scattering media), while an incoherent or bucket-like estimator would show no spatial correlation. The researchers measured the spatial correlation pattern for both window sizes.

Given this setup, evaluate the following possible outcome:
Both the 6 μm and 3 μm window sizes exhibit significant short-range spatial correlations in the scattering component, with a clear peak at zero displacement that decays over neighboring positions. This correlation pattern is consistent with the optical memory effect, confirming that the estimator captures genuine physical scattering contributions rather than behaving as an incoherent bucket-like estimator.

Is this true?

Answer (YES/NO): NO